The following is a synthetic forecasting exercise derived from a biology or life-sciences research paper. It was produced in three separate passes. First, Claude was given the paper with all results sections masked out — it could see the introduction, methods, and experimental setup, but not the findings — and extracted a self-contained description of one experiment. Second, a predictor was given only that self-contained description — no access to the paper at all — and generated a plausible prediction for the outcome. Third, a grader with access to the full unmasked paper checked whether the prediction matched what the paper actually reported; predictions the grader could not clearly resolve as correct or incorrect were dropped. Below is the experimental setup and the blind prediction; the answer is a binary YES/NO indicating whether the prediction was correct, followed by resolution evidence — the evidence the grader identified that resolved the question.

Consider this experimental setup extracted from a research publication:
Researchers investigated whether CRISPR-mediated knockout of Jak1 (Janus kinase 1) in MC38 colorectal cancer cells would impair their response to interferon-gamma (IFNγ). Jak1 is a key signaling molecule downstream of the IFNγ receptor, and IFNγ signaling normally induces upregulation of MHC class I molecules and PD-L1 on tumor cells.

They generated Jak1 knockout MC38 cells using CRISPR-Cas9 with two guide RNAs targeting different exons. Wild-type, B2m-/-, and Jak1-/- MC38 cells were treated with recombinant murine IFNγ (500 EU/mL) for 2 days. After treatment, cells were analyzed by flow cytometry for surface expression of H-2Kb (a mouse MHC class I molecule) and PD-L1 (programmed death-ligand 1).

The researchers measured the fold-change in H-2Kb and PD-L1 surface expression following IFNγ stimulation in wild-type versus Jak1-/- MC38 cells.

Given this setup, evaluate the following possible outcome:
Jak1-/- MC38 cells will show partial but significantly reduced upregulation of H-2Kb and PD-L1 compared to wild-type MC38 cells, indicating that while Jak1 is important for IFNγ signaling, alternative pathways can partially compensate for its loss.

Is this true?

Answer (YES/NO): NO